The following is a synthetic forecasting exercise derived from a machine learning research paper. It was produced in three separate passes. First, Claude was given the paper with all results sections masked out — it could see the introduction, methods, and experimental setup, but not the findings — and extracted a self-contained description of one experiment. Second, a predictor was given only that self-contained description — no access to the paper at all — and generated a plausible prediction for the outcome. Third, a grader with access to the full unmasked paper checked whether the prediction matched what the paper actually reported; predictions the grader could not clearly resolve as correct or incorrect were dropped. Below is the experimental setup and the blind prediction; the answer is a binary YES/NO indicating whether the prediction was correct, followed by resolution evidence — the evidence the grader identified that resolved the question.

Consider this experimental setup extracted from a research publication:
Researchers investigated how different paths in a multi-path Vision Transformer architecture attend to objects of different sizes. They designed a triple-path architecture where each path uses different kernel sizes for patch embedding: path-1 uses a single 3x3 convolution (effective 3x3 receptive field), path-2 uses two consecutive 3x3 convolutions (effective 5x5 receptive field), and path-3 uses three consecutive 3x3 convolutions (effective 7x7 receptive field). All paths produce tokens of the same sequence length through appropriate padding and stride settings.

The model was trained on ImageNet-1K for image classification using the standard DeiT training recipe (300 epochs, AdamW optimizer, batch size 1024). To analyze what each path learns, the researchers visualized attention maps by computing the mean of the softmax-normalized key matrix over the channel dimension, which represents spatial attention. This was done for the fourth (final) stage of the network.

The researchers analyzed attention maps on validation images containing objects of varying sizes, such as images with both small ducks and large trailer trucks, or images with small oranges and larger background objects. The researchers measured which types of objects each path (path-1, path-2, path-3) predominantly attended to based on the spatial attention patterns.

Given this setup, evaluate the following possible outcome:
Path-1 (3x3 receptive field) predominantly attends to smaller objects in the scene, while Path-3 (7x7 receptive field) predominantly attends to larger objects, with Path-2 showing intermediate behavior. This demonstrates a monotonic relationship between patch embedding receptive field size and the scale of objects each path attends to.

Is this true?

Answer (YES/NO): YES